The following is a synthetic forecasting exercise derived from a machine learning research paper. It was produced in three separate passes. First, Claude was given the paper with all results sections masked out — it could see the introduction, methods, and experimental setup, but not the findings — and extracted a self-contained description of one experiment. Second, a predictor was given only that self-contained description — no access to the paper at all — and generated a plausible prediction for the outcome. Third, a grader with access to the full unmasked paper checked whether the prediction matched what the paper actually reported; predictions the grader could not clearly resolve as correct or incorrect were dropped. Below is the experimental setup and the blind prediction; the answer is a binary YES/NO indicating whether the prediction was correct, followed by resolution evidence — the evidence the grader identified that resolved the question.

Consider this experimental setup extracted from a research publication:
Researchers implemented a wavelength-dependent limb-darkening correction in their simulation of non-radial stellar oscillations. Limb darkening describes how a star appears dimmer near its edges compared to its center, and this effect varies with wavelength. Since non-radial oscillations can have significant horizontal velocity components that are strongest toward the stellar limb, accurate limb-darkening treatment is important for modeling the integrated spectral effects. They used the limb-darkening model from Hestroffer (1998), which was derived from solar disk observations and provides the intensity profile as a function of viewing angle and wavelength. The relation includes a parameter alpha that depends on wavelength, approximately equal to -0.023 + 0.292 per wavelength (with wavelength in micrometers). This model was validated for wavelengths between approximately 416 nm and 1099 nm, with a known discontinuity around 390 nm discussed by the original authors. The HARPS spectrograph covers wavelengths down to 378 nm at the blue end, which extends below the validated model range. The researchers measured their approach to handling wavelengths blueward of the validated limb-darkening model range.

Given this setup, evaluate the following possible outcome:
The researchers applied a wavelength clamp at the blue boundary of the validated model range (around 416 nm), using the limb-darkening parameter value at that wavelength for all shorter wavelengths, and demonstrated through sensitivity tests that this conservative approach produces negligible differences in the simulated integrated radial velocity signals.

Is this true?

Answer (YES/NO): NO